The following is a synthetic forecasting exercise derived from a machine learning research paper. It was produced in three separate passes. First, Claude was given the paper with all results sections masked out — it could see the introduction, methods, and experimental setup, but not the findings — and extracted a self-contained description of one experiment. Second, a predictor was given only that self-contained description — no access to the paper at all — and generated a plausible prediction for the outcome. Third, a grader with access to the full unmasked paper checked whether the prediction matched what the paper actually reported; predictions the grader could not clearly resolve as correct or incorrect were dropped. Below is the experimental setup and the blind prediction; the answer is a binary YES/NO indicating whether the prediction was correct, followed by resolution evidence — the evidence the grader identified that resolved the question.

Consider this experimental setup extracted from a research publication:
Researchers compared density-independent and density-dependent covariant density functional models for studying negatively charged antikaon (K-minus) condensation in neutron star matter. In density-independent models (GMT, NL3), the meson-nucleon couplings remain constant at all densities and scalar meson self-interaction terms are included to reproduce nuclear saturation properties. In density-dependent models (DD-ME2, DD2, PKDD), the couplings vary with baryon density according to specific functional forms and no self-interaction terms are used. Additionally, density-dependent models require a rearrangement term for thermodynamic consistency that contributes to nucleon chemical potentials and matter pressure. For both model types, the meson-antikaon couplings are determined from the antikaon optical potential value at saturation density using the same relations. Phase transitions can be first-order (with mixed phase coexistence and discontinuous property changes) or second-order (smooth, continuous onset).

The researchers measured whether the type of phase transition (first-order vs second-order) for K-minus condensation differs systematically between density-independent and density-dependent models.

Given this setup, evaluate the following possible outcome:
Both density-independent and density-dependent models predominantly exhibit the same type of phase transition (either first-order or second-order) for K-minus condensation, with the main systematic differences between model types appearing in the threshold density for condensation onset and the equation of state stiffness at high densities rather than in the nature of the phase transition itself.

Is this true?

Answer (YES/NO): NO